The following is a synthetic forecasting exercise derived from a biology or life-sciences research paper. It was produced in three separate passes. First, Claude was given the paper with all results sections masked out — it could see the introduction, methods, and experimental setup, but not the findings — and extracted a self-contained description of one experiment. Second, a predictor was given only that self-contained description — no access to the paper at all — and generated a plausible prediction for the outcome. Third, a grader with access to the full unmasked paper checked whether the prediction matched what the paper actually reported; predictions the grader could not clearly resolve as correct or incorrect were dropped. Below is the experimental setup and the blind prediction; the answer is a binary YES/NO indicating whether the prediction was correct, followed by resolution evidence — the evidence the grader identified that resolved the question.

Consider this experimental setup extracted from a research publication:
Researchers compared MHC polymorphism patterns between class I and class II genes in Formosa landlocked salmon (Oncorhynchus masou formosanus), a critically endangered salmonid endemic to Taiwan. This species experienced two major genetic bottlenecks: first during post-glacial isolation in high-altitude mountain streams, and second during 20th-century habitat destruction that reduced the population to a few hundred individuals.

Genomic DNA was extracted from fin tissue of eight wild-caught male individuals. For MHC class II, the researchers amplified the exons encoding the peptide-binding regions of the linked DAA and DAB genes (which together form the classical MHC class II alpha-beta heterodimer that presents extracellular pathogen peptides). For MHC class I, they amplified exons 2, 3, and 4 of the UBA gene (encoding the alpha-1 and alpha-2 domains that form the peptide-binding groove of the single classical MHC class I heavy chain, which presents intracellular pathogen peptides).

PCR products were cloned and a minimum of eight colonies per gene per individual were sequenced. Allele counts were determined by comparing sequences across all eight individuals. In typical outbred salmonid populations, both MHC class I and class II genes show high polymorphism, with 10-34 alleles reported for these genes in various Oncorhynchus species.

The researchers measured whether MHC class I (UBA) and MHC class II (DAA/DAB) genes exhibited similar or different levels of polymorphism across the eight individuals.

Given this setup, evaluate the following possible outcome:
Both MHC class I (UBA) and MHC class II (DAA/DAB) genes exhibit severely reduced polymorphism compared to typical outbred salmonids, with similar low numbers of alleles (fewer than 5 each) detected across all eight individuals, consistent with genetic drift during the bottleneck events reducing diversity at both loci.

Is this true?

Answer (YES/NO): NO